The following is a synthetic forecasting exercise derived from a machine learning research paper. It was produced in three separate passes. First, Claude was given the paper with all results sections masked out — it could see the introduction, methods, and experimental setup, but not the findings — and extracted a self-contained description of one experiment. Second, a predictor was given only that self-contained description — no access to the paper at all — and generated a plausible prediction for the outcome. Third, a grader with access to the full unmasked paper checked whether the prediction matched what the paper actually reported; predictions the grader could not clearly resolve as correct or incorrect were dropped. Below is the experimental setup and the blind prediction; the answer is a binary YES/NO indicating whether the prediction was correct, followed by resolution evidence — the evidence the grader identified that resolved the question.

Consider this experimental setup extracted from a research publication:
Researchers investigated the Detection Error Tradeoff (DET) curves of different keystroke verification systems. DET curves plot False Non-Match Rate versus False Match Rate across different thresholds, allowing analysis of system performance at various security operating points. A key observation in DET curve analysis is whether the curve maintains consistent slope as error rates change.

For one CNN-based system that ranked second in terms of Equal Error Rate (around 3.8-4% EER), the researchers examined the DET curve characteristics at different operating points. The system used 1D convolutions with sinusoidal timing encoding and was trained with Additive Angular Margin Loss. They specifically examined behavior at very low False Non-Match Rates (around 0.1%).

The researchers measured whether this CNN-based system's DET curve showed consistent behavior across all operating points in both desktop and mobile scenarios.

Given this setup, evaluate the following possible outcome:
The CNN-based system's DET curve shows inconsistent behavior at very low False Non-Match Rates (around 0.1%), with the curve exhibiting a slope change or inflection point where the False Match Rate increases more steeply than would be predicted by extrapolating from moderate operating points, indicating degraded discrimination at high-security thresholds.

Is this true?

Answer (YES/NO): YES